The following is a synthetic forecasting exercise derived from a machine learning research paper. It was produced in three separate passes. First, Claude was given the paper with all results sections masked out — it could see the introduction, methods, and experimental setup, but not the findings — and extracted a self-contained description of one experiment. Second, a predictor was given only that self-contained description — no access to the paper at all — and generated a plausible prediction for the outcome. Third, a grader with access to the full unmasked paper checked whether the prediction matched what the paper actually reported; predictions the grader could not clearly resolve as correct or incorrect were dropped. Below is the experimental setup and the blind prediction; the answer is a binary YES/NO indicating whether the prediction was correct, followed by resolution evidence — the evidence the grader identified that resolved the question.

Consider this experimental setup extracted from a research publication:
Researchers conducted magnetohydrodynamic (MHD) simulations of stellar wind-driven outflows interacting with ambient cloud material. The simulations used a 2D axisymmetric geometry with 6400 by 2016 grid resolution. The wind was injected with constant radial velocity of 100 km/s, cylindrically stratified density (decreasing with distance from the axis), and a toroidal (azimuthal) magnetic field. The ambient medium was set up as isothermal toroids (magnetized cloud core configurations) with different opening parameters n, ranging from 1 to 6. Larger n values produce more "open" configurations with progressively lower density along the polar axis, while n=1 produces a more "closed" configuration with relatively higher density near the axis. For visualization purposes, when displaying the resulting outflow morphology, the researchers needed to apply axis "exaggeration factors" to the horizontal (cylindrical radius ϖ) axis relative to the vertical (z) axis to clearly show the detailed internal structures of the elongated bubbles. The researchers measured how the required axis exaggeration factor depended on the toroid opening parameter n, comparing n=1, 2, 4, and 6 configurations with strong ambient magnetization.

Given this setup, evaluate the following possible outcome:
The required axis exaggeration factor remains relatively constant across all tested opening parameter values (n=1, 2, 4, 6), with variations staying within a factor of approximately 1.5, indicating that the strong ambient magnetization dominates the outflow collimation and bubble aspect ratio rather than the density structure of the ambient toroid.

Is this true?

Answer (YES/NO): NO